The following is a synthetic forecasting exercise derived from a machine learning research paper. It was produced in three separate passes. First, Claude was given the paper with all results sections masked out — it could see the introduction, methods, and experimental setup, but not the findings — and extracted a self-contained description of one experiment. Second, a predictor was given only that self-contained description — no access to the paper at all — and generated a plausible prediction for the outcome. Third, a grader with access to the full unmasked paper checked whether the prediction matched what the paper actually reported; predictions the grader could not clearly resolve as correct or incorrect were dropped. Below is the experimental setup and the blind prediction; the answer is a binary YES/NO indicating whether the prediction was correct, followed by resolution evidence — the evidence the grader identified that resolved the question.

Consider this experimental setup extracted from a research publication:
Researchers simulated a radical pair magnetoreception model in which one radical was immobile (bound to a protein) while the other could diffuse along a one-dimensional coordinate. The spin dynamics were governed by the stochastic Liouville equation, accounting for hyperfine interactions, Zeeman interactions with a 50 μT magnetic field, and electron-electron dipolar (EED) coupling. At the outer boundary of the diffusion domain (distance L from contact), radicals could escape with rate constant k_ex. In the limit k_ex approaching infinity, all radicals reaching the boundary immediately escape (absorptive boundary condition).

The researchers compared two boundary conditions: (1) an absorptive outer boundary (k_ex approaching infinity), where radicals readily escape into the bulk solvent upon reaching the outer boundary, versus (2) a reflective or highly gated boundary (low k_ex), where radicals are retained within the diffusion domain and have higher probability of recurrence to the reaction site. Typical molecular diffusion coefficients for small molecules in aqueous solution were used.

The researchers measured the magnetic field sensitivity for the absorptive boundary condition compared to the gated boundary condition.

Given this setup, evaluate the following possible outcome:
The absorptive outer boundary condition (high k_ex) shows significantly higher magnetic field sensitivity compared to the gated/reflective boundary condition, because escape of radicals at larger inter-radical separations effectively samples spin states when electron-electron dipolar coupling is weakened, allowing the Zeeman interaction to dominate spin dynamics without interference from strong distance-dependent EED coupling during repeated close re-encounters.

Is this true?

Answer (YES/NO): NO